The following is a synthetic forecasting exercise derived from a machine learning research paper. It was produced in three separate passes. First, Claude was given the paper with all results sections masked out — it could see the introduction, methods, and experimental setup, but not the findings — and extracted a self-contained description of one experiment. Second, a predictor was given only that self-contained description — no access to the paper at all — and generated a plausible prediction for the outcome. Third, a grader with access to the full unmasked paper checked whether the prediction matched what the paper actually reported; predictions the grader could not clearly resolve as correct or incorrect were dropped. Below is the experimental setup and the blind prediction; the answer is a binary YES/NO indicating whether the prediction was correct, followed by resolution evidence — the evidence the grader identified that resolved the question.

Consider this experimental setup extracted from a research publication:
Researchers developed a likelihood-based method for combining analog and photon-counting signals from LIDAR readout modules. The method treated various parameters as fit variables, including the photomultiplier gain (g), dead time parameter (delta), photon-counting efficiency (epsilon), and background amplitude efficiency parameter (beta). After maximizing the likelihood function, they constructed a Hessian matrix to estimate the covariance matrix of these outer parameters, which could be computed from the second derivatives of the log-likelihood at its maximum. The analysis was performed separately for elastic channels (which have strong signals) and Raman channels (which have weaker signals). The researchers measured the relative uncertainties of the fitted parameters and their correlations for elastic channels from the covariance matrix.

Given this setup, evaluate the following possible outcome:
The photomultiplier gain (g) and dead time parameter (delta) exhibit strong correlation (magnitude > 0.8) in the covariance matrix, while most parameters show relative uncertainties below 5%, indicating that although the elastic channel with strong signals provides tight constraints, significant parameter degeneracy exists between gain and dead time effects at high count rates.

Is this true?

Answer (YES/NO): NO